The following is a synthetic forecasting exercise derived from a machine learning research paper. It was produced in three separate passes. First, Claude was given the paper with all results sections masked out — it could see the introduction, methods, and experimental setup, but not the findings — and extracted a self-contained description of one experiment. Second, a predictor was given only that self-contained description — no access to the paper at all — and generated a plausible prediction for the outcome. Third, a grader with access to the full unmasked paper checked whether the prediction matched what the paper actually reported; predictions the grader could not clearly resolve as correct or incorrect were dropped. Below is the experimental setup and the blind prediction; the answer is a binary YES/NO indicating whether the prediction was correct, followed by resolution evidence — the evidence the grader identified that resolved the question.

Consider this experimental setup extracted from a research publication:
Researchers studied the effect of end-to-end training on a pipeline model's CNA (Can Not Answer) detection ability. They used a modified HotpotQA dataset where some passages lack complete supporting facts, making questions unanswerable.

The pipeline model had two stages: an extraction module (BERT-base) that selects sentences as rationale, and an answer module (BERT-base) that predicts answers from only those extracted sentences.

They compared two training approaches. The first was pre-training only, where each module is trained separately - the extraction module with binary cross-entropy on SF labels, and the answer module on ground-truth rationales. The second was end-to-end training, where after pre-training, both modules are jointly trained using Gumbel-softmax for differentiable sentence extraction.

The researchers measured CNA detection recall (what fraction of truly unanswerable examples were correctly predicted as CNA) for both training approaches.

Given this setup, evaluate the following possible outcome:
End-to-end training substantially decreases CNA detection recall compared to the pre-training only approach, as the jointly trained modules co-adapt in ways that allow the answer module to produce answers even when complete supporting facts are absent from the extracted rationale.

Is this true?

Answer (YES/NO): NO